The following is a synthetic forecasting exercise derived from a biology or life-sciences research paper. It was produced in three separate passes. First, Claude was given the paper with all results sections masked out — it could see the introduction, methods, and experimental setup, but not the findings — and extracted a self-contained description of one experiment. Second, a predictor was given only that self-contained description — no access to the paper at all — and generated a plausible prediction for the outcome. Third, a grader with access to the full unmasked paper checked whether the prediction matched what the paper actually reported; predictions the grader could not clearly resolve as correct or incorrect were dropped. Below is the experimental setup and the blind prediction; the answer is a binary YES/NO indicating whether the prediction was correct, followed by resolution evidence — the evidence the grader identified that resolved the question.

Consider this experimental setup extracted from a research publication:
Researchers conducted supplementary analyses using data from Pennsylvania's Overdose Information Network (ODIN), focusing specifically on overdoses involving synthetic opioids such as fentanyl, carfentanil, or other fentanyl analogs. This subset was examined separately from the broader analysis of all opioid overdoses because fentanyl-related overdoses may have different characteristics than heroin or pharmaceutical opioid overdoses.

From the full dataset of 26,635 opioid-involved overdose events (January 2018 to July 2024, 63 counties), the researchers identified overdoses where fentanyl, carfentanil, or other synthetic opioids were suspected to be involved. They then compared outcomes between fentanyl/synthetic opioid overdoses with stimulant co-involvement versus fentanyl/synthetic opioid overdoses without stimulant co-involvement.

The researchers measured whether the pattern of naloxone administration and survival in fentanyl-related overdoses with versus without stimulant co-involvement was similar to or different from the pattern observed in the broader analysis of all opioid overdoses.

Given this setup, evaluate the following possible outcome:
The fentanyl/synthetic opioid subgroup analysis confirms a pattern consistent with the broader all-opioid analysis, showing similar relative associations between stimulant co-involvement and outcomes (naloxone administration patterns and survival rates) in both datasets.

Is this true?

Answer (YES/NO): YES